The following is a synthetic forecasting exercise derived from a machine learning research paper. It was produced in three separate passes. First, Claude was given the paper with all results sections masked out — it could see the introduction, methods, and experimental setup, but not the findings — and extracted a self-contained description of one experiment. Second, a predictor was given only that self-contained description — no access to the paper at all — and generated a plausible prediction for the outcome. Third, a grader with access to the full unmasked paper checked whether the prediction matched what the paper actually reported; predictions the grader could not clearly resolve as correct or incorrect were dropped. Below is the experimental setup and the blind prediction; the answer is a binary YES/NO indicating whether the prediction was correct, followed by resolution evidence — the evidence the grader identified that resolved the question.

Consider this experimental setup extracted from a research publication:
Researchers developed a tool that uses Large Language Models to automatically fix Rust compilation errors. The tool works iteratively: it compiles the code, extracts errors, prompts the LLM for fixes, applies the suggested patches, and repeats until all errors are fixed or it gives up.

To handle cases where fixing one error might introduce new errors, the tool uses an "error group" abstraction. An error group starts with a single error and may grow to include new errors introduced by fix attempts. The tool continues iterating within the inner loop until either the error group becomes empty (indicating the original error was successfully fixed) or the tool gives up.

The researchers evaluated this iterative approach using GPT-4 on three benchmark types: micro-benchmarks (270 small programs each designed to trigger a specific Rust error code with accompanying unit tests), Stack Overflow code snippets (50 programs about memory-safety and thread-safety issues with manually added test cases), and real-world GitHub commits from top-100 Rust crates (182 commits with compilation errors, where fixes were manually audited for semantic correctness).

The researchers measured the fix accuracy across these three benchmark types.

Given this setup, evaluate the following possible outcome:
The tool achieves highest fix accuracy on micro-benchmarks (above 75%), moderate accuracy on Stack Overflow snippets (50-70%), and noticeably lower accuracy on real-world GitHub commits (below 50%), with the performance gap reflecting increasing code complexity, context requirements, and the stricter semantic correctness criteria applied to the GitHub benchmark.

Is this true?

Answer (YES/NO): NO